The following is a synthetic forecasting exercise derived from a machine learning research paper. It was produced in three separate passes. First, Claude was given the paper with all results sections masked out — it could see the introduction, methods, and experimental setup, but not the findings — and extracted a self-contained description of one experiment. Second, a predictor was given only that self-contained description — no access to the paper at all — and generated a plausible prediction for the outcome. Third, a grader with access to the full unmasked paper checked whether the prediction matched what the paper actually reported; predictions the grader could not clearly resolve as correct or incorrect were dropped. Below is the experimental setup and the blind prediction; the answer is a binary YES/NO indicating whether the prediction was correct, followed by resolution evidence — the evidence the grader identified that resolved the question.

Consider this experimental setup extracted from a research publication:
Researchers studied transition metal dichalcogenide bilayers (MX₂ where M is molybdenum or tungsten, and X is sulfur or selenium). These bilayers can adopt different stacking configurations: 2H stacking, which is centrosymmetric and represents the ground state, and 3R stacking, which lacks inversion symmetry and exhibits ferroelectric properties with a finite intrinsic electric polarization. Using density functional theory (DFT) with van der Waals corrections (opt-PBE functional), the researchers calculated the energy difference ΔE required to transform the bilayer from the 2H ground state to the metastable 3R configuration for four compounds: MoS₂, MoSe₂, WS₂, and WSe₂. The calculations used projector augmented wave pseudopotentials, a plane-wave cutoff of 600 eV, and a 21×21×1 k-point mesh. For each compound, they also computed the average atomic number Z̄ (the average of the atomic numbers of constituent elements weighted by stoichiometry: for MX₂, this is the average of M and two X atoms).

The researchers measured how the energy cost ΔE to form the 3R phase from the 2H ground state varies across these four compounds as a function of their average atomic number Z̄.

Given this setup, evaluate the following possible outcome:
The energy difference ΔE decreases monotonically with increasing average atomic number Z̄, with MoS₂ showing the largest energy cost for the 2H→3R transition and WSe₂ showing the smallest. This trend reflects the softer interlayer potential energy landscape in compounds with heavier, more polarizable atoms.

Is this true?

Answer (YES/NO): NO